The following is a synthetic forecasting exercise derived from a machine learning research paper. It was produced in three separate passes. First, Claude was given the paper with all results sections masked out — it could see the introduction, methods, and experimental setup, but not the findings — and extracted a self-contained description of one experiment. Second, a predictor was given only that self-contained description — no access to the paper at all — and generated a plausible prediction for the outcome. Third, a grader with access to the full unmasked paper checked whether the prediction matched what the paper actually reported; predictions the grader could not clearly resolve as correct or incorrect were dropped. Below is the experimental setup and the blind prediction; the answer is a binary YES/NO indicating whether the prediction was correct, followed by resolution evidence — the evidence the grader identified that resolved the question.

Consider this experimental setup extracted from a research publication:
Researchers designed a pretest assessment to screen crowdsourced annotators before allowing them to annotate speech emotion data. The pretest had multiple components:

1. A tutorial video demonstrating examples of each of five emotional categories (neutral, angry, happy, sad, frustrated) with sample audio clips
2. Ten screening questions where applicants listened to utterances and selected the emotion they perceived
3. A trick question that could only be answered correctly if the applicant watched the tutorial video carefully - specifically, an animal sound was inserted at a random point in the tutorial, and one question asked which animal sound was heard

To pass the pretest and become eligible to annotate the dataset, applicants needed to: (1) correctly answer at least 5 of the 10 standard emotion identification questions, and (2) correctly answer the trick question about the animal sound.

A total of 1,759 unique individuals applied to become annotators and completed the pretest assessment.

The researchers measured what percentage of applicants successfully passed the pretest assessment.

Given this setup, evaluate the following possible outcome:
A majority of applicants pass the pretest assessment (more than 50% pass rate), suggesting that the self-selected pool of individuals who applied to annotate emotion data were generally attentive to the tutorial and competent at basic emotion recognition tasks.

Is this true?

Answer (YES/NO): YES